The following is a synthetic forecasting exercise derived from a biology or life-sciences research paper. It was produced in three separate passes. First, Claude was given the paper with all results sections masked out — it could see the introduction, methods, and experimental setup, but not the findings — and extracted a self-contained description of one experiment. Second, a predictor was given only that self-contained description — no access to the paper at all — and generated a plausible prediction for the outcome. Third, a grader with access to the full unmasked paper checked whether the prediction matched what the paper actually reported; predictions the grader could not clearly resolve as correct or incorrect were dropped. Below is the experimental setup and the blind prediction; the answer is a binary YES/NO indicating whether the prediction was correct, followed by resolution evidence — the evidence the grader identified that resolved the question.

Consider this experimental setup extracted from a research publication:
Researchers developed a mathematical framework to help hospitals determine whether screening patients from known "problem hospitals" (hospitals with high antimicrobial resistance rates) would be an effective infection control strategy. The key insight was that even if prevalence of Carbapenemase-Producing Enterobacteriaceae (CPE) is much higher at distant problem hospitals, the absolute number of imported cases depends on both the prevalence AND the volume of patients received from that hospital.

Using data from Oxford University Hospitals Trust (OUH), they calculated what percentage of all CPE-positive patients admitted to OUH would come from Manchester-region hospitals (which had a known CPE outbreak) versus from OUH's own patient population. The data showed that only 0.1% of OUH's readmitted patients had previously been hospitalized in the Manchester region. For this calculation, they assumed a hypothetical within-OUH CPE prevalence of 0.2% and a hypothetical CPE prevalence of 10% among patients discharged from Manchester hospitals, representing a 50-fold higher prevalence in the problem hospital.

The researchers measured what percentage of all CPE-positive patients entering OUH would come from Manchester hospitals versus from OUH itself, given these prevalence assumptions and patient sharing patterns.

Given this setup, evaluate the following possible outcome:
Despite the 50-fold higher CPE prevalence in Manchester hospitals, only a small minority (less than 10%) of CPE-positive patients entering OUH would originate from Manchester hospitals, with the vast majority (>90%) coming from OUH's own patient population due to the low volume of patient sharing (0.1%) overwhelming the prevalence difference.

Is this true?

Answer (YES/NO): YES